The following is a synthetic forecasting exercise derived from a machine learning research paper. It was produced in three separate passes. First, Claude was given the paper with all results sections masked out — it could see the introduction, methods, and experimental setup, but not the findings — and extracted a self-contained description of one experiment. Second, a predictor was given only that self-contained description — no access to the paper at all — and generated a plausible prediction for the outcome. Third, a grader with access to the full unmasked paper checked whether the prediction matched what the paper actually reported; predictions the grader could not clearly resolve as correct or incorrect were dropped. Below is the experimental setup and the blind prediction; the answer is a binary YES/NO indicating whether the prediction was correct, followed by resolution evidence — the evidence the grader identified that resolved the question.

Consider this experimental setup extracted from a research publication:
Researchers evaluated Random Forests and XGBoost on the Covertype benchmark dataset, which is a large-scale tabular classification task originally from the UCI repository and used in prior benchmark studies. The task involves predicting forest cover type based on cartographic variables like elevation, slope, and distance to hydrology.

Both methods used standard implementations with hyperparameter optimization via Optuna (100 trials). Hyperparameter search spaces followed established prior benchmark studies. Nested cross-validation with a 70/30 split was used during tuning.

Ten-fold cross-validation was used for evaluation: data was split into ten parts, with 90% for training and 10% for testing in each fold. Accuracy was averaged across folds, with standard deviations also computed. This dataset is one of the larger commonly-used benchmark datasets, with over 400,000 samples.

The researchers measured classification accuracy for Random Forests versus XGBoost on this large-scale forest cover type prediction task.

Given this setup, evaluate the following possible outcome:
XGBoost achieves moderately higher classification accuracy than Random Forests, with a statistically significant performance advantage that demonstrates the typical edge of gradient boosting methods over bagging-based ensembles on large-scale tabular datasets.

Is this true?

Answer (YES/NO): NO